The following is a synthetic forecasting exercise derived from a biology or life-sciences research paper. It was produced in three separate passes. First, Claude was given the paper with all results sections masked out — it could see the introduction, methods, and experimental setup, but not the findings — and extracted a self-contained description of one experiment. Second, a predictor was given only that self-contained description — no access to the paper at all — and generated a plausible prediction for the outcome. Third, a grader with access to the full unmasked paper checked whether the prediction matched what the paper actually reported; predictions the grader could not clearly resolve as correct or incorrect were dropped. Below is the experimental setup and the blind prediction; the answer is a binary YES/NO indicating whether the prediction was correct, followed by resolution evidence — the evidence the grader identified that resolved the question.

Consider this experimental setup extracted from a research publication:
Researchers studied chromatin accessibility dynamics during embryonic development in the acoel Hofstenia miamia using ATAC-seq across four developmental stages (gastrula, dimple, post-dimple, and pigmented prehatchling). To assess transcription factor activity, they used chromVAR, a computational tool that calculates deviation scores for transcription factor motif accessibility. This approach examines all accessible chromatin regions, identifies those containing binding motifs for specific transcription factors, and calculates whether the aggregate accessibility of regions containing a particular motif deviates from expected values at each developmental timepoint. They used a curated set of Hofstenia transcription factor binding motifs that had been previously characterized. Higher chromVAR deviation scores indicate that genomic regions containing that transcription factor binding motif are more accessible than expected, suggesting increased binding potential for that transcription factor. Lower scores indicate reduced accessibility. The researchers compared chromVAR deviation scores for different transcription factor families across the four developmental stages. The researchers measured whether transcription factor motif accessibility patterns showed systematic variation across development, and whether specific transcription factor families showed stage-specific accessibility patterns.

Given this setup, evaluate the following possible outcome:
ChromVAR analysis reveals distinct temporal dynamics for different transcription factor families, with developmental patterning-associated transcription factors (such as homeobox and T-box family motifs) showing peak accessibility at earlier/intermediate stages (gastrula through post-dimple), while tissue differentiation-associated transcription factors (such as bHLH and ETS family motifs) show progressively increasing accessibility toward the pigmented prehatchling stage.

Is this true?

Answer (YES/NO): NO